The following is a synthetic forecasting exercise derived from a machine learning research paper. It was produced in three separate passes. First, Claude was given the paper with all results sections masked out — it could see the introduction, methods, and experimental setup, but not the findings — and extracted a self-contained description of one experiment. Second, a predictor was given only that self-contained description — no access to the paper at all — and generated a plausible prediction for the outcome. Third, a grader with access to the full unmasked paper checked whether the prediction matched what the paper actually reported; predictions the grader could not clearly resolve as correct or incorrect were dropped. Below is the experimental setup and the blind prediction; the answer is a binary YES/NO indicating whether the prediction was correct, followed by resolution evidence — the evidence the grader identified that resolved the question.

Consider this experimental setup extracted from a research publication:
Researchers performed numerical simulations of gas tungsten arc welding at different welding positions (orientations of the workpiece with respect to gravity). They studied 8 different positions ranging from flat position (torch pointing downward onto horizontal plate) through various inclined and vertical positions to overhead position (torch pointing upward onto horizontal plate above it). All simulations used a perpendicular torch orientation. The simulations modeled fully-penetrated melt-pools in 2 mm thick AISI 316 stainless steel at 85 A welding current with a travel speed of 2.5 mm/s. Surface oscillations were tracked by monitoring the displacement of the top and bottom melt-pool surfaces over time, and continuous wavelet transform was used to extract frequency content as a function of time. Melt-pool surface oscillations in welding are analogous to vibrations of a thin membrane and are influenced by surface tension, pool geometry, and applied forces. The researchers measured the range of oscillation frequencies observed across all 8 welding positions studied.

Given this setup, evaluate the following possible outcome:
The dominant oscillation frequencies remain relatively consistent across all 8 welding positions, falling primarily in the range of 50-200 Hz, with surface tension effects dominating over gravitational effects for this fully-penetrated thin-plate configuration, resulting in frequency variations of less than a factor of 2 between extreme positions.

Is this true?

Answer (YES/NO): NO